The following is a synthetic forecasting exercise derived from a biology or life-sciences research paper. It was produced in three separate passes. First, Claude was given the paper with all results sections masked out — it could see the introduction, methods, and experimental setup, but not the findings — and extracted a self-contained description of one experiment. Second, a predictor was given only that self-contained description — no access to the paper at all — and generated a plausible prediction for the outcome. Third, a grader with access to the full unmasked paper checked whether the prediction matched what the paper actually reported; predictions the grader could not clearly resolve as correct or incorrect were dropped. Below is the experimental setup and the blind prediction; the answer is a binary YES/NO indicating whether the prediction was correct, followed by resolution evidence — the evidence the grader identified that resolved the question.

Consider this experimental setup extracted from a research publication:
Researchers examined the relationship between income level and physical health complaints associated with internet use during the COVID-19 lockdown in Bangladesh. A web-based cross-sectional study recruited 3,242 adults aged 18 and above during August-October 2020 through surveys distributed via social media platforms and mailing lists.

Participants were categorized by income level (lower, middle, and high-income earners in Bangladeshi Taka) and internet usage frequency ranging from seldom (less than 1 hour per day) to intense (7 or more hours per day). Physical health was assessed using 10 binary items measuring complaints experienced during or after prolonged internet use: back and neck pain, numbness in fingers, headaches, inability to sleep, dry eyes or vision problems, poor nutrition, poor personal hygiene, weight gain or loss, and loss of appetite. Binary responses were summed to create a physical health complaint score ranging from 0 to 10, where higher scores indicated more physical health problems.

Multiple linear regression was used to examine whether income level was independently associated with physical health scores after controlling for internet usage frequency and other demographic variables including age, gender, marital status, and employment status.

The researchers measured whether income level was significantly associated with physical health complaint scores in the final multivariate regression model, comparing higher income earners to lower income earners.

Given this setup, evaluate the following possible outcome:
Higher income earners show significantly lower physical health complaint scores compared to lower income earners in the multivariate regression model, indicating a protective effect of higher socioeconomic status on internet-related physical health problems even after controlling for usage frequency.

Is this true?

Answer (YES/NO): NO